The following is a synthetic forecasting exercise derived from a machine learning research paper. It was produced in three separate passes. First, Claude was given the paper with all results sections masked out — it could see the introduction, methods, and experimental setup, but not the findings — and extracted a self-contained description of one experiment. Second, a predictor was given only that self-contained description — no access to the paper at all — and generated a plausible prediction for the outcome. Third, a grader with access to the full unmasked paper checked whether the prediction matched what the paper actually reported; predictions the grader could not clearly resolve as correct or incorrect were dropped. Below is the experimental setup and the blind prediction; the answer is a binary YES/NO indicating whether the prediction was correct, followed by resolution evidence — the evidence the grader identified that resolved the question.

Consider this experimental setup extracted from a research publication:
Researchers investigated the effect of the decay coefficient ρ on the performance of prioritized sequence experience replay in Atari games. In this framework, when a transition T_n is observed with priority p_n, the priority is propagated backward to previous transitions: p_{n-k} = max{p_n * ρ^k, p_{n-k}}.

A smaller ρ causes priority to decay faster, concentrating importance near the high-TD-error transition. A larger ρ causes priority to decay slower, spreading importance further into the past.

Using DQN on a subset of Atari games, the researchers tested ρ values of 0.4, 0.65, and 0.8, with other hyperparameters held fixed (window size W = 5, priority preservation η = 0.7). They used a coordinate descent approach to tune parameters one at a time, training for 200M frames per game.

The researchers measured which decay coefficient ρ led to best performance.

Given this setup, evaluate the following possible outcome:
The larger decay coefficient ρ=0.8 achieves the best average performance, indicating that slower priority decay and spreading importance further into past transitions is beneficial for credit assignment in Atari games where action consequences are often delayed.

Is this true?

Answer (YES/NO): NO